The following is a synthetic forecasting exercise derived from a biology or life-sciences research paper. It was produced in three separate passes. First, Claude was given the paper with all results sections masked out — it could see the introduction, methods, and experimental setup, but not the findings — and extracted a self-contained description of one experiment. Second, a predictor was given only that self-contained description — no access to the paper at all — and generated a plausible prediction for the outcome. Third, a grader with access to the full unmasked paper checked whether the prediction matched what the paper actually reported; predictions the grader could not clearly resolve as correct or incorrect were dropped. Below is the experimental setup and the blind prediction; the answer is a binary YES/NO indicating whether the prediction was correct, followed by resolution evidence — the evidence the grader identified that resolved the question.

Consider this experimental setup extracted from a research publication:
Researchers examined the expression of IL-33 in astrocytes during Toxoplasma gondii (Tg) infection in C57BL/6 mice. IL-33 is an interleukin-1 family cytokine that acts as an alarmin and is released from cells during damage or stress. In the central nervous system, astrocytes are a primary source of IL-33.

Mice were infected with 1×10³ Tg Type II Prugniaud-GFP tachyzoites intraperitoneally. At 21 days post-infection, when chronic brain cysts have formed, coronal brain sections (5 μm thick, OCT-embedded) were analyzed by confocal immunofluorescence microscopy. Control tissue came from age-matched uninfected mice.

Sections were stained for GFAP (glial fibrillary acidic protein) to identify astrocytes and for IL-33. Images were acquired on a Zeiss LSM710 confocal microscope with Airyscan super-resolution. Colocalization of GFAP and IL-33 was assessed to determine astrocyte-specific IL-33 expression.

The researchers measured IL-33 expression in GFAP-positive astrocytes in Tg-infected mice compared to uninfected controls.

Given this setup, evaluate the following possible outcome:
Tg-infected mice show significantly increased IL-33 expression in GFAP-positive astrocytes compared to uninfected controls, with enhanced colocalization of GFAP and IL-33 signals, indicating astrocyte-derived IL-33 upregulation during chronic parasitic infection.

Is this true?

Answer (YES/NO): YES